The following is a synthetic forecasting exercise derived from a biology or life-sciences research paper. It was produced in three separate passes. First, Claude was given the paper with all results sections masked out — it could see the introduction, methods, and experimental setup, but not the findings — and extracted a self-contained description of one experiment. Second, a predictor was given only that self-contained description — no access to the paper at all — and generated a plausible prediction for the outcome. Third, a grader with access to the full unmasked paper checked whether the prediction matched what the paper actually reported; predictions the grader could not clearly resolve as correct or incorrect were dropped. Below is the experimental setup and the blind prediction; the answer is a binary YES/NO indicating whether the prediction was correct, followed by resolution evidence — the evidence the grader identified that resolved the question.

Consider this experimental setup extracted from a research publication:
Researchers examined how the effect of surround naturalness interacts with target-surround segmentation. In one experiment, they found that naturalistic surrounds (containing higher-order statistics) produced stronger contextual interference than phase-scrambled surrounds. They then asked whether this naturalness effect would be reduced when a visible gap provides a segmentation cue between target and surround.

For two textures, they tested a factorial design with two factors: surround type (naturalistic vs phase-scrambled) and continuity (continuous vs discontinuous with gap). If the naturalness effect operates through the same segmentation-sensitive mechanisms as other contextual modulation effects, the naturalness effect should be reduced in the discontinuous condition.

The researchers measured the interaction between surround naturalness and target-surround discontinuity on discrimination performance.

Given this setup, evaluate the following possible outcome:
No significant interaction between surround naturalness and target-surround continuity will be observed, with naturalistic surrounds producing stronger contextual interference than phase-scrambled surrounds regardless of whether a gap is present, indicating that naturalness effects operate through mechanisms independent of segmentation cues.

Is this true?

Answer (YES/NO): NO